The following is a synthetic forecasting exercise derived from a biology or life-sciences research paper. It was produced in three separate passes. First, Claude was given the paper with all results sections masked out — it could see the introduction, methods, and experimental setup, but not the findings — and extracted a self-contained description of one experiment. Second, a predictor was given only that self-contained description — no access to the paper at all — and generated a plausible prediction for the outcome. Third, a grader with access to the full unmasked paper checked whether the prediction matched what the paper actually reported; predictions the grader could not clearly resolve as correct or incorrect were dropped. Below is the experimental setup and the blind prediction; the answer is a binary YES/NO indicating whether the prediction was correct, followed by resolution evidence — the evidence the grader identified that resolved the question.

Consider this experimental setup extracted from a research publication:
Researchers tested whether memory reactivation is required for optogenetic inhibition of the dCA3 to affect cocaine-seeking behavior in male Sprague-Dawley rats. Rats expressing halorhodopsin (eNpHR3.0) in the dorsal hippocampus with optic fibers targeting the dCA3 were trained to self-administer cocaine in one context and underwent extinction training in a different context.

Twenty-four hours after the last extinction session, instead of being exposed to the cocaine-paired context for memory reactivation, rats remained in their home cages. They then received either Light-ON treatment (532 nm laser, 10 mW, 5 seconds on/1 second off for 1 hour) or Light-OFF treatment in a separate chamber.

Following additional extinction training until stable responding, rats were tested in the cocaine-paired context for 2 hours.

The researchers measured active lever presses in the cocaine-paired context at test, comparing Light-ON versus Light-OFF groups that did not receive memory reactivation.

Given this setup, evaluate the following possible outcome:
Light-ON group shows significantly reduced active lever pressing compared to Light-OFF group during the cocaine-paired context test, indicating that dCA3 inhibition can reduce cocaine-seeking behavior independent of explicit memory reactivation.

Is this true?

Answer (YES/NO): NO